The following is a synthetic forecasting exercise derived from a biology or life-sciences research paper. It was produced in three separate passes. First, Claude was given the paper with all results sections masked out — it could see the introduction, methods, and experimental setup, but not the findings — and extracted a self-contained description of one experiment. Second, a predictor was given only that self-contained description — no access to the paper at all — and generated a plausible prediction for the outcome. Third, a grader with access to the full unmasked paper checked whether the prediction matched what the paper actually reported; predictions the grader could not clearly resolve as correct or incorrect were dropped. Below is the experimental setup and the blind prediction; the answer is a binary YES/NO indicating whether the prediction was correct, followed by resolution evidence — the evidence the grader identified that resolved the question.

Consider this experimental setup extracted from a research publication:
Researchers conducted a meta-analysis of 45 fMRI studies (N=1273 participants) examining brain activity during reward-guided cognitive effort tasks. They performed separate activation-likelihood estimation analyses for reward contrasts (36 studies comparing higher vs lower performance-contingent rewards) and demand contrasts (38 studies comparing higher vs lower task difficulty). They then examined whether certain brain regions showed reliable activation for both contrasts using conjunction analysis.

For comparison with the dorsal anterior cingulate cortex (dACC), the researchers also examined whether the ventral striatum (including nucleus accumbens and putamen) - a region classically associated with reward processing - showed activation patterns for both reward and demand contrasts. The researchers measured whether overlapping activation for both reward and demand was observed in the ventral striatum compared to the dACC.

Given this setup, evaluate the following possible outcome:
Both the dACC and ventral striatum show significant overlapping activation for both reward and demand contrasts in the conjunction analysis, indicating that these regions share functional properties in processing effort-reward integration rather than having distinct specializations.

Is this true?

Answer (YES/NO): NO